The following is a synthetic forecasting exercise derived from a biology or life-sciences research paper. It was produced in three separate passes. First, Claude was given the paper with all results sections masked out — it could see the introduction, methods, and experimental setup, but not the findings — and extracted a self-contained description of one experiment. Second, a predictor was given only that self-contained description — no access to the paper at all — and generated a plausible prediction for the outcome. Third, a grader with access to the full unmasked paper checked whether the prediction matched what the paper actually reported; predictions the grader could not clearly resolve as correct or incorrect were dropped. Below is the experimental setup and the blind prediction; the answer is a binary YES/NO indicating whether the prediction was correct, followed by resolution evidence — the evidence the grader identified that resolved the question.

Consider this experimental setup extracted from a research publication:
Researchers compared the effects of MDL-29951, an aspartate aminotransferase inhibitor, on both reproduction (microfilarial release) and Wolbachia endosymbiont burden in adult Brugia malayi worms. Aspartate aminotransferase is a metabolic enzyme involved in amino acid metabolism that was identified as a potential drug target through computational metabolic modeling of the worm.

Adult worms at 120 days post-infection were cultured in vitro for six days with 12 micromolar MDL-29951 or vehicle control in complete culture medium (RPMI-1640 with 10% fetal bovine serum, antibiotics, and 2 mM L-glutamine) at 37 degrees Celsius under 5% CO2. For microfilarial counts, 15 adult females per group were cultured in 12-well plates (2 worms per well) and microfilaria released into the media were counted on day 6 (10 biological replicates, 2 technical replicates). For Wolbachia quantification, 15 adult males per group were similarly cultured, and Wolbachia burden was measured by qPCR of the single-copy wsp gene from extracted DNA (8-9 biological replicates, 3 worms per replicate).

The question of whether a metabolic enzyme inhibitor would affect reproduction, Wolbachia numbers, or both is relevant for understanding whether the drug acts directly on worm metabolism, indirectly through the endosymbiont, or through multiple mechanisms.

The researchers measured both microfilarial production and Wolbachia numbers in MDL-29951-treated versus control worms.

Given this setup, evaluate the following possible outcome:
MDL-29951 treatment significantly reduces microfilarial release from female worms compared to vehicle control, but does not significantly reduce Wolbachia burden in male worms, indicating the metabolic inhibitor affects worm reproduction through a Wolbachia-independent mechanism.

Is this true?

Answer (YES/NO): NO